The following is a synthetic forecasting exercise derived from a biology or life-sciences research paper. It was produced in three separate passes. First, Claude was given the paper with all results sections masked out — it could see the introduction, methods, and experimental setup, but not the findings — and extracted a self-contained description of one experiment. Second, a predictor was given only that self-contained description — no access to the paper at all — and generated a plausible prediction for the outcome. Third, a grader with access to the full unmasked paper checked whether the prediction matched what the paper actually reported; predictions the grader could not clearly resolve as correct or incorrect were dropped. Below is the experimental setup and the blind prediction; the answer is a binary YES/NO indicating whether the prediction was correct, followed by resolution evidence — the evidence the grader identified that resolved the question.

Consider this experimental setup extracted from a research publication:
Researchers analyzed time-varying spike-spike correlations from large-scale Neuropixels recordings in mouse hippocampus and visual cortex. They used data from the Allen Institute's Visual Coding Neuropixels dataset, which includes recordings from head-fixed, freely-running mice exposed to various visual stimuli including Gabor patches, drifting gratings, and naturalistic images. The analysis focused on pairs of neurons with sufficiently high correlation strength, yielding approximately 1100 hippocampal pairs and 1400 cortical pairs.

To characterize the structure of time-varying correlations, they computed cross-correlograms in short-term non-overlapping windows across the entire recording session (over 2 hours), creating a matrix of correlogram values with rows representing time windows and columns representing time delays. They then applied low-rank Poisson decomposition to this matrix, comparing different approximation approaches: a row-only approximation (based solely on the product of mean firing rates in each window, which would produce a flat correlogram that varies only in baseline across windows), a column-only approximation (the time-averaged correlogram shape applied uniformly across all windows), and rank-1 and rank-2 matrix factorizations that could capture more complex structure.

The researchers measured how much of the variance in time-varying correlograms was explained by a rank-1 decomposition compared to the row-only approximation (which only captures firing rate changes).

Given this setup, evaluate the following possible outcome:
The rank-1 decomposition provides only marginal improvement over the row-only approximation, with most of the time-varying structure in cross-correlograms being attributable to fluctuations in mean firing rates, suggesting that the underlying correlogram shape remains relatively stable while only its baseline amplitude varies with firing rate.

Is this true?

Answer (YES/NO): NO